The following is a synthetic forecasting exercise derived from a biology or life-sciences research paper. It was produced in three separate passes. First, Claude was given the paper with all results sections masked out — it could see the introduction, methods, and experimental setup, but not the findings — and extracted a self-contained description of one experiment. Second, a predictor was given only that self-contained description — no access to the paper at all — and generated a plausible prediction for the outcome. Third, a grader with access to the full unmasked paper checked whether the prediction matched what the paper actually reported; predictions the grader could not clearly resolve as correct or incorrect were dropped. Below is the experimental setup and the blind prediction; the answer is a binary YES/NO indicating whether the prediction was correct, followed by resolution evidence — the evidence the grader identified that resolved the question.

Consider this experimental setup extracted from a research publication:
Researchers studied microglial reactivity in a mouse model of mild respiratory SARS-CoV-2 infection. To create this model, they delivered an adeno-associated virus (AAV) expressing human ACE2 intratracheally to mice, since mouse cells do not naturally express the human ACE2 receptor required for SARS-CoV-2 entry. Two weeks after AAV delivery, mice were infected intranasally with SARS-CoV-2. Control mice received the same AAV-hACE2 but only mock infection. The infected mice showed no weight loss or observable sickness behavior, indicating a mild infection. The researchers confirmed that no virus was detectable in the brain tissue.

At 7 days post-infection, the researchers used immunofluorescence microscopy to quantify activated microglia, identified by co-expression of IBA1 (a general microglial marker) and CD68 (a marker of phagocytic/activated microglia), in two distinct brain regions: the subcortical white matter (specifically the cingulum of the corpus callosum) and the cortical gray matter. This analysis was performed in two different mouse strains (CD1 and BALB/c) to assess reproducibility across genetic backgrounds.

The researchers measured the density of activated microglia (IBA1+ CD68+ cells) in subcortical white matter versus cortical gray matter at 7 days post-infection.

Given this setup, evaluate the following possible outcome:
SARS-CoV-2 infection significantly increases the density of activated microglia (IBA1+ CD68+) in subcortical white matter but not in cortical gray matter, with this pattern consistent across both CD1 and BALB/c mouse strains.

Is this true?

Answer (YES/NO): YES